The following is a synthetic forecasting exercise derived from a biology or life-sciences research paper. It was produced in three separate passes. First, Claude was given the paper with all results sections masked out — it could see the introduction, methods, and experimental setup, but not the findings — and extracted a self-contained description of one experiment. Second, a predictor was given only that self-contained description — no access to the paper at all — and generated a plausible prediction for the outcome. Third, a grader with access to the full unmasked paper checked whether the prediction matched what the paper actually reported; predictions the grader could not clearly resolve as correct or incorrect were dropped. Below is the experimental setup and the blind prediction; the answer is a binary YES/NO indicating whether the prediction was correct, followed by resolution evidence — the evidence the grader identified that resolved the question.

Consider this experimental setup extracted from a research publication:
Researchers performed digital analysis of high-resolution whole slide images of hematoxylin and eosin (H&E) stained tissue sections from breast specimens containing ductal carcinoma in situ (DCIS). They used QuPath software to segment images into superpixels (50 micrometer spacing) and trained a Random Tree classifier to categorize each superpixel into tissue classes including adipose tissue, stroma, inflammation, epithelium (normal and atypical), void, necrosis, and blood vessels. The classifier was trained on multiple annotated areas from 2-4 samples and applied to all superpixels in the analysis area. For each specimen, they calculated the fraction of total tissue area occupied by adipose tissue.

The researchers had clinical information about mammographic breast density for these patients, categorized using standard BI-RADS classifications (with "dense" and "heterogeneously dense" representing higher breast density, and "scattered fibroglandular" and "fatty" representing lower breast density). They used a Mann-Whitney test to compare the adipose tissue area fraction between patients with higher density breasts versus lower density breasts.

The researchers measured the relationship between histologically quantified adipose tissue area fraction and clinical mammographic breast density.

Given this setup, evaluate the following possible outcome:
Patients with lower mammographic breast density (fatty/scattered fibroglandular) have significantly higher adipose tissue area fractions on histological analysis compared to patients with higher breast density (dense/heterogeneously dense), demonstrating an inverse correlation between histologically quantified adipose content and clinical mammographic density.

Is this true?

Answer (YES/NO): YES